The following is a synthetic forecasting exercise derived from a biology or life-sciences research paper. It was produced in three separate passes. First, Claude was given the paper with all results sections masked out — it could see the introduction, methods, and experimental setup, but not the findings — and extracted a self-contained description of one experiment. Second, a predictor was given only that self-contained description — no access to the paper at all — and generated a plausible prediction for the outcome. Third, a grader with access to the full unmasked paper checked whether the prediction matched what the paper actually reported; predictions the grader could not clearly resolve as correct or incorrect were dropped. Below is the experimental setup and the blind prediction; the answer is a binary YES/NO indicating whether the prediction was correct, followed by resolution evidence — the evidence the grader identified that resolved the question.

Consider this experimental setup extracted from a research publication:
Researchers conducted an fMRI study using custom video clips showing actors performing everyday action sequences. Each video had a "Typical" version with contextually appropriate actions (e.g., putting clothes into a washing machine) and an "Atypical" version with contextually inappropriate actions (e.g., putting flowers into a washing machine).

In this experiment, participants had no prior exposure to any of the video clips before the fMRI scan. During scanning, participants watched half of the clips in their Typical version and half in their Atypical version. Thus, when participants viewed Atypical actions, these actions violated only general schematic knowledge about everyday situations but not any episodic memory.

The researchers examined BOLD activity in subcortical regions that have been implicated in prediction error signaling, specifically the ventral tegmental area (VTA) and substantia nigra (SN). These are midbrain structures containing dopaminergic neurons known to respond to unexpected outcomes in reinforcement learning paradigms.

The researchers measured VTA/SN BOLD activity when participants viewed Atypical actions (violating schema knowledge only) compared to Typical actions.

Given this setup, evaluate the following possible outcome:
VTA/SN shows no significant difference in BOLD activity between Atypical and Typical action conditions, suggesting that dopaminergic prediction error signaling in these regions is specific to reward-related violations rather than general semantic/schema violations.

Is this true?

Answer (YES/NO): NO